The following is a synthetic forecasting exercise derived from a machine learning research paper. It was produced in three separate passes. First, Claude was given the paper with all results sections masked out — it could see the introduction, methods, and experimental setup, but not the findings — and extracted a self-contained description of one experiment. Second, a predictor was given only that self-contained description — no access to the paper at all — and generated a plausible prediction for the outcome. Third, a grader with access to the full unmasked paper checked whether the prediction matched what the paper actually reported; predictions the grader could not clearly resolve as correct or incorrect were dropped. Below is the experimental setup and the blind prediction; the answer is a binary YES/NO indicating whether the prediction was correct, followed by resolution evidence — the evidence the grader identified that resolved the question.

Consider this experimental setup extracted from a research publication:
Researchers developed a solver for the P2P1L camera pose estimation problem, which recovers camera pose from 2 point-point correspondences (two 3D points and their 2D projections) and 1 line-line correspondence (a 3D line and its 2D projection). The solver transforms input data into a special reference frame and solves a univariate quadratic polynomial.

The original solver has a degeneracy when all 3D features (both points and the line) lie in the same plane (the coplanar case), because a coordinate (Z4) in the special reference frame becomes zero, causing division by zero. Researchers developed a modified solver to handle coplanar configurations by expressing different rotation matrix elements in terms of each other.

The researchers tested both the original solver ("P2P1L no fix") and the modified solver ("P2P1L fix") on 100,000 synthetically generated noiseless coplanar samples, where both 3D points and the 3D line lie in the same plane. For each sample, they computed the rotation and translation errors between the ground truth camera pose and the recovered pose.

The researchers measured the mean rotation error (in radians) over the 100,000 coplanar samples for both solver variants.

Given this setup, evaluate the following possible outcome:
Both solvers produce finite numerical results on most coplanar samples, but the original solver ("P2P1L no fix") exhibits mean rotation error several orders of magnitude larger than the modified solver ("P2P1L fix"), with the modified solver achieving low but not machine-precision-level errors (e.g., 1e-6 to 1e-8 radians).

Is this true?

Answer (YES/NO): NO